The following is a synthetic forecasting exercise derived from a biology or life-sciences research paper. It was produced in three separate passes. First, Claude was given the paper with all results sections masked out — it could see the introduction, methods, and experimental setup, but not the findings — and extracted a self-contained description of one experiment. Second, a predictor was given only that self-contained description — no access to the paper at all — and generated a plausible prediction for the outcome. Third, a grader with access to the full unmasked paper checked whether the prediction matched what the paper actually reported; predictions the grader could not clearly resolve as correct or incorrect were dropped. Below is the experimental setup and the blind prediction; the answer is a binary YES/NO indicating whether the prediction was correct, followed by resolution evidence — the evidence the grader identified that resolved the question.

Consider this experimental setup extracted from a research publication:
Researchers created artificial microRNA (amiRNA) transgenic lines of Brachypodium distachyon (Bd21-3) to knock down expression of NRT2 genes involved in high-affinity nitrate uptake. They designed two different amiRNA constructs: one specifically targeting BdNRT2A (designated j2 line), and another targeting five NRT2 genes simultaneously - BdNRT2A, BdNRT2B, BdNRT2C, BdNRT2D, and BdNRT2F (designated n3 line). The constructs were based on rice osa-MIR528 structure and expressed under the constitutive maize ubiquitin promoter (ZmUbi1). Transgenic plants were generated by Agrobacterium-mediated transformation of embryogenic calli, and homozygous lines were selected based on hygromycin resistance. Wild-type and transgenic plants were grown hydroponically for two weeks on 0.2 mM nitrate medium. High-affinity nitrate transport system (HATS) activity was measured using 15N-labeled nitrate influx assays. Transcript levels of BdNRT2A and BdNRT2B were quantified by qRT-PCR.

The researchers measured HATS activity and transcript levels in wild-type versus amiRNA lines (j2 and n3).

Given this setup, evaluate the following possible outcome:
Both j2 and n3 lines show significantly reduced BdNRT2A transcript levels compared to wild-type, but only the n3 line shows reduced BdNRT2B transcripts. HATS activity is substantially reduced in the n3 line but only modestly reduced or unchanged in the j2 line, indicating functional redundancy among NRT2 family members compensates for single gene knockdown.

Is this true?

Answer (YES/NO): NO